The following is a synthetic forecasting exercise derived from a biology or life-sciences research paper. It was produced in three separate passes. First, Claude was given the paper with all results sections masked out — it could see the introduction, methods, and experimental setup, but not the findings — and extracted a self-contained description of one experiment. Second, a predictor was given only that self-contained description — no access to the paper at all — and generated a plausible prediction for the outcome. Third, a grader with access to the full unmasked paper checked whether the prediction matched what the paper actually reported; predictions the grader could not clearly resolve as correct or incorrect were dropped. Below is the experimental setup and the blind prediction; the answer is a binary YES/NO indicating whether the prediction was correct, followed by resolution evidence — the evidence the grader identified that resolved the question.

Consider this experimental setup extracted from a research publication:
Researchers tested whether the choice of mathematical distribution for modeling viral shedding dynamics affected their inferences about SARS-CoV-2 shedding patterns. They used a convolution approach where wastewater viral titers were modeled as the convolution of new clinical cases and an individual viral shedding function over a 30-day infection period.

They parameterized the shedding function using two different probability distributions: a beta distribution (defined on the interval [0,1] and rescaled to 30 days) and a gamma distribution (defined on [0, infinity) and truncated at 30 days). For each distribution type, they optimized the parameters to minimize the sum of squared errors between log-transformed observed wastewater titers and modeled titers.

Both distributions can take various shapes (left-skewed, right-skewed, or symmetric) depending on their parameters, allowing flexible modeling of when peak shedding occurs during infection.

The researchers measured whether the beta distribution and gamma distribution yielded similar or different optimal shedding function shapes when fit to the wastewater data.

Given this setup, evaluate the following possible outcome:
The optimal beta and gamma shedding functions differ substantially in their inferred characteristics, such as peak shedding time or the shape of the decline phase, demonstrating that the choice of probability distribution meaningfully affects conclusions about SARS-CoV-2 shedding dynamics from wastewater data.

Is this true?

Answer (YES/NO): NO